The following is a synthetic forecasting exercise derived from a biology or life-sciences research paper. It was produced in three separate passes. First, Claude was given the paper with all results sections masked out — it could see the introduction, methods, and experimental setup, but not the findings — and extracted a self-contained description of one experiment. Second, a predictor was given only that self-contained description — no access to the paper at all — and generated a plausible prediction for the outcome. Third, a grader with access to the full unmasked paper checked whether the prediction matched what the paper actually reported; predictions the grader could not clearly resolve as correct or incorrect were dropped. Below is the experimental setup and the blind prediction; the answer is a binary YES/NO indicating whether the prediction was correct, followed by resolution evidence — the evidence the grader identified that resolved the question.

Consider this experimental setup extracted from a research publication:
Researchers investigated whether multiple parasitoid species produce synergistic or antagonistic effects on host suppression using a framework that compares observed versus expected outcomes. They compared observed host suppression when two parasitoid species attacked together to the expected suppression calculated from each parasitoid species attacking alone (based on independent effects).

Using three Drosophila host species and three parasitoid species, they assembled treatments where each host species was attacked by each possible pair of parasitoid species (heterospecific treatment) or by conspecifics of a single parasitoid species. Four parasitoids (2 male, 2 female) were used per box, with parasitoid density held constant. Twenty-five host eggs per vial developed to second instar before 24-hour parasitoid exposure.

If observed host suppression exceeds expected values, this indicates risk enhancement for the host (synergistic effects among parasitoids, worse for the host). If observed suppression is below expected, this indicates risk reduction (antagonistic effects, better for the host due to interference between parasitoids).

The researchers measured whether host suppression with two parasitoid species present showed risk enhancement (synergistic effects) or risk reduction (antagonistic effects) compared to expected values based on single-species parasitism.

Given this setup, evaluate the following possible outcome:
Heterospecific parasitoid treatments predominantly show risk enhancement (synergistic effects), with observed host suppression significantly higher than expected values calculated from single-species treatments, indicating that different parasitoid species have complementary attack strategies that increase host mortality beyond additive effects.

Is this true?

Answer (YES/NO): NO